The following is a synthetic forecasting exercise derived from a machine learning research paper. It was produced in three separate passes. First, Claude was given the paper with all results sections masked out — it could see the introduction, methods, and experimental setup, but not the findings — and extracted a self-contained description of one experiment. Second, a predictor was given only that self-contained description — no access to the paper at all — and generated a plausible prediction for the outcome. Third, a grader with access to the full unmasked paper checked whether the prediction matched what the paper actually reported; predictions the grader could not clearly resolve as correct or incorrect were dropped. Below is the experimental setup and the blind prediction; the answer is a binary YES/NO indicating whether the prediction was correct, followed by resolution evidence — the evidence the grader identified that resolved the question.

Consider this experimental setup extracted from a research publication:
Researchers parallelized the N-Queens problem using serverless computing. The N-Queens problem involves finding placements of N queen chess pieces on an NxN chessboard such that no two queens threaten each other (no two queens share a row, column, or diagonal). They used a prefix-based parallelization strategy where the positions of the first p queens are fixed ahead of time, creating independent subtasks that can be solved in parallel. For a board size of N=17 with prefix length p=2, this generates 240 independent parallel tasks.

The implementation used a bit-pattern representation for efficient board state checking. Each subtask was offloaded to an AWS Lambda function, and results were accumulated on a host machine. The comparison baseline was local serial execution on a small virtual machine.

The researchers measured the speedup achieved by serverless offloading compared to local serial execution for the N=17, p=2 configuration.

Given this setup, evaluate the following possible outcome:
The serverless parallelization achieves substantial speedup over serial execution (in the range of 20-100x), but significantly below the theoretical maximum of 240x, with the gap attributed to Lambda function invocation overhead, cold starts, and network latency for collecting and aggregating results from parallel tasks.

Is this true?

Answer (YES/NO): NO